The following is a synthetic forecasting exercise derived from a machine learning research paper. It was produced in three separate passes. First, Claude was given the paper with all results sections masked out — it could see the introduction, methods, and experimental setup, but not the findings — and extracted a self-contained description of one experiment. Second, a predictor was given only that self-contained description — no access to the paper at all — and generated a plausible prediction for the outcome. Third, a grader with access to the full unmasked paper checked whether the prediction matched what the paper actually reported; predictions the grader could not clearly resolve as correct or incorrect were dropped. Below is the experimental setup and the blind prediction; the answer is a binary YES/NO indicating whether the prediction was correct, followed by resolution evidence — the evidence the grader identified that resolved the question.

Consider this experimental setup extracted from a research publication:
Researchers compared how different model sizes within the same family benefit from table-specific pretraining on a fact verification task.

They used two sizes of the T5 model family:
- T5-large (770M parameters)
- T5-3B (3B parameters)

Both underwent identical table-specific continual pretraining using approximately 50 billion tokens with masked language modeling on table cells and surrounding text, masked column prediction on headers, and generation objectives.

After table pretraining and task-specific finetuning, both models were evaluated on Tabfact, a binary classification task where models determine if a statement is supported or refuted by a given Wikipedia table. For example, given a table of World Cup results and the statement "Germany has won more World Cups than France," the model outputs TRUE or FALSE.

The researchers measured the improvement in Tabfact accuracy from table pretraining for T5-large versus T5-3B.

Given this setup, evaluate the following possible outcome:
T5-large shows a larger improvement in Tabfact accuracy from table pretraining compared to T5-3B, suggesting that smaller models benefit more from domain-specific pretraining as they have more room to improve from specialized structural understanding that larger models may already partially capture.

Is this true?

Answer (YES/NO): YES